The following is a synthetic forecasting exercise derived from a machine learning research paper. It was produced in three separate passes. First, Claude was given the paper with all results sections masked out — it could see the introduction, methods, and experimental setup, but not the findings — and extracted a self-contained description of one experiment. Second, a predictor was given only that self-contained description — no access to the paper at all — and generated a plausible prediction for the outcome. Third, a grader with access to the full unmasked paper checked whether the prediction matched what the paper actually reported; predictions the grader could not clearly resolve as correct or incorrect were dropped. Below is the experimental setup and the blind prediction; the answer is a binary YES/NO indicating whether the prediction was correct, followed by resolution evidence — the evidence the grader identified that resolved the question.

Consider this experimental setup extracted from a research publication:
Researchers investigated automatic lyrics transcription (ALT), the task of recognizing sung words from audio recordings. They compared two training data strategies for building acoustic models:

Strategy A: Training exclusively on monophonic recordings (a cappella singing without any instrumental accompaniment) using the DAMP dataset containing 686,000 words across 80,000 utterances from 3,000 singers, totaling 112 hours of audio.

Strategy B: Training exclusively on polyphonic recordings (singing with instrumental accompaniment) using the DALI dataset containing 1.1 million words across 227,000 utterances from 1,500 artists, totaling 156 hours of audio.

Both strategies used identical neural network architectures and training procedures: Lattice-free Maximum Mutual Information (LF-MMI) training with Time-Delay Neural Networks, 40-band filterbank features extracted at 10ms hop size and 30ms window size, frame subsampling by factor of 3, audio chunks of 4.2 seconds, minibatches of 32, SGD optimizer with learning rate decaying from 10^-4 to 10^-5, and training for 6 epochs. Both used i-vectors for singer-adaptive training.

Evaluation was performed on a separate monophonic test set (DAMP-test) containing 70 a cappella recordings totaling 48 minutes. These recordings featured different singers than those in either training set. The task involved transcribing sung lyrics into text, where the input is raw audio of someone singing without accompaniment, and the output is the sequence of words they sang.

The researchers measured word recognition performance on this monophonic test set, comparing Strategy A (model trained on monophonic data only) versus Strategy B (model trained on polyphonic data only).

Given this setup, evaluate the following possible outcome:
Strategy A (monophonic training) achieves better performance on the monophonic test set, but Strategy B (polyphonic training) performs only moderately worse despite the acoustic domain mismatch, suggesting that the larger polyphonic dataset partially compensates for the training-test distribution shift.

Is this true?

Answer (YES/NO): NO